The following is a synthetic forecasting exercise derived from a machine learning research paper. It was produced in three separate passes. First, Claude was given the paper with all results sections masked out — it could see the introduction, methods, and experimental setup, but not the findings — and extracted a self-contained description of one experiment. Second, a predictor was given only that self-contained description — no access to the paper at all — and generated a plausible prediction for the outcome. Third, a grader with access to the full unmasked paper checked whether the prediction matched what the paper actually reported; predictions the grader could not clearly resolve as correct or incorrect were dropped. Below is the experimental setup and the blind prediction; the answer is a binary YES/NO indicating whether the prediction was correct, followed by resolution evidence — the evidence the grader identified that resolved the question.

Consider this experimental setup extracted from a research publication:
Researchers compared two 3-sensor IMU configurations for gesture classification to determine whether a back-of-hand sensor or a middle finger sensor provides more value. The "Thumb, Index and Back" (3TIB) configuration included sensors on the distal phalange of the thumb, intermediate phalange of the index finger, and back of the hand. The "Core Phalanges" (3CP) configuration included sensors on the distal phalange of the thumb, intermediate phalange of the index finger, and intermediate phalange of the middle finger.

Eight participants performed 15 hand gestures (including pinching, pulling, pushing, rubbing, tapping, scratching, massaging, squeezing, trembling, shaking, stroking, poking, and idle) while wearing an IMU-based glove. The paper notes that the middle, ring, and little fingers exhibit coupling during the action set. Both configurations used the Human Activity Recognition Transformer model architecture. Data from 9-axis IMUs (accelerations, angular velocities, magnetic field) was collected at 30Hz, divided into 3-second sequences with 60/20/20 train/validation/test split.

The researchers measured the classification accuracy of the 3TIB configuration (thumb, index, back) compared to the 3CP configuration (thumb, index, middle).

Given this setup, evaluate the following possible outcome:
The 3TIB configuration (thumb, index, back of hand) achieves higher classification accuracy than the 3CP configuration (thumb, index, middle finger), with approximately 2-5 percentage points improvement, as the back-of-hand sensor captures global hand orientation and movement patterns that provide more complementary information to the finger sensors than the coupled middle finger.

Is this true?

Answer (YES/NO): NO